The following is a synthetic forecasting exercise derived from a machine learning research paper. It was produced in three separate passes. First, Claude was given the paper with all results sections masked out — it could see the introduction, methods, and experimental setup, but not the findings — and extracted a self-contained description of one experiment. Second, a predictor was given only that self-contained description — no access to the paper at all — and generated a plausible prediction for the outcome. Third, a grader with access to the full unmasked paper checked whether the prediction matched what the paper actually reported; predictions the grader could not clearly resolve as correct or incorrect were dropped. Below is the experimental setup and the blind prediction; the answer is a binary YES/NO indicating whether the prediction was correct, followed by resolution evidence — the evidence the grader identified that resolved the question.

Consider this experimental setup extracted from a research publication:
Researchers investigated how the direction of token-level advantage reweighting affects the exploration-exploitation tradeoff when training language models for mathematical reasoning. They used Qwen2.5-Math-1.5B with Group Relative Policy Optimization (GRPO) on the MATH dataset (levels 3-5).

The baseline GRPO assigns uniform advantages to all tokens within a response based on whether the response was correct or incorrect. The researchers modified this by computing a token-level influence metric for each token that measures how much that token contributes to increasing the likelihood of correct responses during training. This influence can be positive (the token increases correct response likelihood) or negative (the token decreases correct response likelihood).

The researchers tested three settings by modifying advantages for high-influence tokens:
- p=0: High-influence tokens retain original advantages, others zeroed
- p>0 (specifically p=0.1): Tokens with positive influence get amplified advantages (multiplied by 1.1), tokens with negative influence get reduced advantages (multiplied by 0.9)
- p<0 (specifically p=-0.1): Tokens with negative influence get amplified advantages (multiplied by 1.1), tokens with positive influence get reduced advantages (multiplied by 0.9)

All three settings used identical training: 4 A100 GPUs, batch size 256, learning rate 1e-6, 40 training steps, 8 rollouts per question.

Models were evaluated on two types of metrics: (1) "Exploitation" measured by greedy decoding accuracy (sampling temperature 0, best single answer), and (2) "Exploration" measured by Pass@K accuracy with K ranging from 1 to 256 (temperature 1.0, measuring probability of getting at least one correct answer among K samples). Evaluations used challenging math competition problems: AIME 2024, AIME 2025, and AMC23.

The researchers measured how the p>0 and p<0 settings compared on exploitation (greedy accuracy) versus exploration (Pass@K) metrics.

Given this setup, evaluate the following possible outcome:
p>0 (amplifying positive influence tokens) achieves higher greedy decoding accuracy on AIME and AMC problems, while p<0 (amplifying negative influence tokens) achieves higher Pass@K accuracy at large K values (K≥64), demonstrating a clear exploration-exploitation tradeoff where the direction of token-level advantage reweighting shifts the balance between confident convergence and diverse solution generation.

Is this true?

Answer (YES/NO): NO